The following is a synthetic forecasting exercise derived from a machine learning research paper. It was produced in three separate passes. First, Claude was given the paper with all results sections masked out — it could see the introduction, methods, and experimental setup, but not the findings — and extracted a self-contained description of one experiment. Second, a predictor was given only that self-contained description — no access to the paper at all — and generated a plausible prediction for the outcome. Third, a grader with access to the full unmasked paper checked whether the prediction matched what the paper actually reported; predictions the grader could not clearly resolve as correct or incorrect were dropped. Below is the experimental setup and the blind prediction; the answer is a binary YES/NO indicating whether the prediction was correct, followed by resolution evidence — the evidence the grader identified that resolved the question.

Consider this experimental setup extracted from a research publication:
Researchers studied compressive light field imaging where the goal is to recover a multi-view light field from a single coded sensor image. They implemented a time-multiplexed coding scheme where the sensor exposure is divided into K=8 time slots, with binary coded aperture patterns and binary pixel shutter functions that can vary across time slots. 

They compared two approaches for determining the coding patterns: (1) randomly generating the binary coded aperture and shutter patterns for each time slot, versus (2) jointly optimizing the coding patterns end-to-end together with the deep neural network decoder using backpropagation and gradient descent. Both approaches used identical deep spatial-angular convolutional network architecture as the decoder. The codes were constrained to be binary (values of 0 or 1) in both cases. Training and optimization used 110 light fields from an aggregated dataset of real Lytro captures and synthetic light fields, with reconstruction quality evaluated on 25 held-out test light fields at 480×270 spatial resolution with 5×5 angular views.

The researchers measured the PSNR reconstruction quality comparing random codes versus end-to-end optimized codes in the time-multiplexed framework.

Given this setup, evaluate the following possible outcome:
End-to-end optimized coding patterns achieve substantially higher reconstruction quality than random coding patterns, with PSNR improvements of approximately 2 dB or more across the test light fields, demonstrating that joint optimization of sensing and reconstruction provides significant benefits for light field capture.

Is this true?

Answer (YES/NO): NO